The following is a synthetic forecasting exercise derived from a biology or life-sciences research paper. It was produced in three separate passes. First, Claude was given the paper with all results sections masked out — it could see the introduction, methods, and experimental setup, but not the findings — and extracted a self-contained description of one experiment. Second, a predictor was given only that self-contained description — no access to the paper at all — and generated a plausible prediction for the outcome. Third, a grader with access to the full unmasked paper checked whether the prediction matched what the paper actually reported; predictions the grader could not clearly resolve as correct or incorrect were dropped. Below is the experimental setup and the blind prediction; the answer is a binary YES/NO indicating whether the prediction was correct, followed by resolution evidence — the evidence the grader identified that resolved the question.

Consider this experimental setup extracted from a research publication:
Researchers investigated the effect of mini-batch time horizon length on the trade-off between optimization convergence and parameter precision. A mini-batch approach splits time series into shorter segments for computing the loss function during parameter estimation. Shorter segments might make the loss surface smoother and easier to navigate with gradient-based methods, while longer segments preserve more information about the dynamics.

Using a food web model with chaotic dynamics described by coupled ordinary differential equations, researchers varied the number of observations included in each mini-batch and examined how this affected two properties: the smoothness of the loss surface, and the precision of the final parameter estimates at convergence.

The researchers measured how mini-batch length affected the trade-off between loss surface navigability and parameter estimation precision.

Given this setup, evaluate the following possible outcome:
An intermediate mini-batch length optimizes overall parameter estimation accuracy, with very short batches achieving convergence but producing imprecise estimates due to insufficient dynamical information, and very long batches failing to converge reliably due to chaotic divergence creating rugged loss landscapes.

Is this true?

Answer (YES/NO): NO